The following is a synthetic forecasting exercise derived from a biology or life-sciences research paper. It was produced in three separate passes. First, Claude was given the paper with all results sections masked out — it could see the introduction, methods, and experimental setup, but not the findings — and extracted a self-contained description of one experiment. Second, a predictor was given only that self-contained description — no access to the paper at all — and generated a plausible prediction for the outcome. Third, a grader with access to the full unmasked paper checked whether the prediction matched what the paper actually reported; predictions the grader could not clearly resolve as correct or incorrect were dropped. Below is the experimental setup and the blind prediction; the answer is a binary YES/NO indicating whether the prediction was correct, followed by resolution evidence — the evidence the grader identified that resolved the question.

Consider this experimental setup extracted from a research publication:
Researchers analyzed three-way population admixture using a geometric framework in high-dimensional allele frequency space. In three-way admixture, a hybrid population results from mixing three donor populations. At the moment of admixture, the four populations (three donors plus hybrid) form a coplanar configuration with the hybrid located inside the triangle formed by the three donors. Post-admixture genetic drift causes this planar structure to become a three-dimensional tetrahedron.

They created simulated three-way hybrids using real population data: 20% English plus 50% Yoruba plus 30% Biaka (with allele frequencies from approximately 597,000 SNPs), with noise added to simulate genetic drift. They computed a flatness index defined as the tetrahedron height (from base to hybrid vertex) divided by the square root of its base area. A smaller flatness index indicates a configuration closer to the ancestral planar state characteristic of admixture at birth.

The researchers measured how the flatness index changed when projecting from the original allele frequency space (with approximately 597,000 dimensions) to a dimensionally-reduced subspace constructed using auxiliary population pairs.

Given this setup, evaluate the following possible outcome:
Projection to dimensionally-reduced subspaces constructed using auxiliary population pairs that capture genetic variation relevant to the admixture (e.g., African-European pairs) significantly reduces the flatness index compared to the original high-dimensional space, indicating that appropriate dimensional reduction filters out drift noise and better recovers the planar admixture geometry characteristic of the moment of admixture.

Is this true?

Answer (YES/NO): NO